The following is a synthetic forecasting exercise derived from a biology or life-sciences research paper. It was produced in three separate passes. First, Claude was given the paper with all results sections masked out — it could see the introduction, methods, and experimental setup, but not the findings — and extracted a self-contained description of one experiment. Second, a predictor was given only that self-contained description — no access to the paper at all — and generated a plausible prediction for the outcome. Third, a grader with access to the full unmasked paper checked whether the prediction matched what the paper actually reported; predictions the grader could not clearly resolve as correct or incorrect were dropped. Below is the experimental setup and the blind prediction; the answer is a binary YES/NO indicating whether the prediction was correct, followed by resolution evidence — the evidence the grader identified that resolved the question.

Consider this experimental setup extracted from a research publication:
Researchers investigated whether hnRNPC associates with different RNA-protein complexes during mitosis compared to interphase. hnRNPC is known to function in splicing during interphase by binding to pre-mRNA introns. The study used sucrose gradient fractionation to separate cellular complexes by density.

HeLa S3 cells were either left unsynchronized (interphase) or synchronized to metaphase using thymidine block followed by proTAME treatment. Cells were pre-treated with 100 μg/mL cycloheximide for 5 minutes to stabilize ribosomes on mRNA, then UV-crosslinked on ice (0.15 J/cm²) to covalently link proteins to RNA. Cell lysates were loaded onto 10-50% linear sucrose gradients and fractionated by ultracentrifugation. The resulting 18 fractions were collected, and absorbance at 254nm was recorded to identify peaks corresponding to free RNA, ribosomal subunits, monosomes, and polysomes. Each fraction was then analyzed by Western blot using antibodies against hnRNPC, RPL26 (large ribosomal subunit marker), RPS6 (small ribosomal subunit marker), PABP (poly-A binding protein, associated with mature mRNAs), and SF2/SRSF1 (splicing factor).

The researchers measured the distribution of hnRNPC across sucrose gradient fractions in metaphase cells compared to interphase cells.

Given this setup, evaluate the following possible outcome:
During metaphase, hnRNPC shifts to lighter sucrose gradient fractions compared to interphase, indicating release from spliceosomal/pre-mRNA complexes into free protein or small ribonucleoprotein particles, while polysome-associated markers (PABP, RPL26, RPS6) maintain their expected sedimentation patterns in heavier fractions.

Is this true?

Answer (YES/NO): NO